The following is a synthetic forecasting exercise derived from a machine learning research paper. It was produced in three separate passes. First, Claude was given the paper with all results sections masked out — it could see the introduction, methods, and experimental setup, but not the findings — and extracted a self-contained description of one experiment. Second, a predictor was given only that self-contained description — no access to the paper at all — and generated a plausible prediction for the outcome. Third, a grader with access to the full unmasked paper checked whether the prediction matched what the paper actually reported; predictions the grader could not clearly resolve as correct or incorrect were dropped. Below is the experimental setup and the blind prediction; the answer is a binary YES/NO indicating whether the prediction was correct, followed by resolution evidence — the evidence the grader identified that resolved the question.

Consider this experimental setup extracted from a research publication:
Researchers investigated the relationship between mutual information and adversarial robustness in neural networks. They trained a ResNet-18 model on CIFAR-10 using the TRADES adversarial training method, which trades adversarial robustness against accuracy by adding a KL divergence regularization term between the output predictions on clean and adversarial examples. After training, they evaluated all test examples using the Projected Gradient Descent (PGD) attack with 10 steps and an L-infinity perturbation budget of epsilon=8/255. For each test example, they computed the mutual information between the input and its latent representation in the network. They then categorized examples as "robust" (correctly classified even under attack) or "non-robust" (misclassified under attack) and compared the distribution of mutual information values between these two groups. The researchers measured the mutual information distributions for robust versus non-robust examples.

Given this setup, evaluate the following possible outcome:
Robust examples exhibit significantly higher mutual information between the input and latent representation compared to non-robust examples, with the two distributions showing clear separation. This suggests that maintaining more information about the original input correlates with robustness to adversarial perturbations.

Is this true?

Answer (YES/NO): NO